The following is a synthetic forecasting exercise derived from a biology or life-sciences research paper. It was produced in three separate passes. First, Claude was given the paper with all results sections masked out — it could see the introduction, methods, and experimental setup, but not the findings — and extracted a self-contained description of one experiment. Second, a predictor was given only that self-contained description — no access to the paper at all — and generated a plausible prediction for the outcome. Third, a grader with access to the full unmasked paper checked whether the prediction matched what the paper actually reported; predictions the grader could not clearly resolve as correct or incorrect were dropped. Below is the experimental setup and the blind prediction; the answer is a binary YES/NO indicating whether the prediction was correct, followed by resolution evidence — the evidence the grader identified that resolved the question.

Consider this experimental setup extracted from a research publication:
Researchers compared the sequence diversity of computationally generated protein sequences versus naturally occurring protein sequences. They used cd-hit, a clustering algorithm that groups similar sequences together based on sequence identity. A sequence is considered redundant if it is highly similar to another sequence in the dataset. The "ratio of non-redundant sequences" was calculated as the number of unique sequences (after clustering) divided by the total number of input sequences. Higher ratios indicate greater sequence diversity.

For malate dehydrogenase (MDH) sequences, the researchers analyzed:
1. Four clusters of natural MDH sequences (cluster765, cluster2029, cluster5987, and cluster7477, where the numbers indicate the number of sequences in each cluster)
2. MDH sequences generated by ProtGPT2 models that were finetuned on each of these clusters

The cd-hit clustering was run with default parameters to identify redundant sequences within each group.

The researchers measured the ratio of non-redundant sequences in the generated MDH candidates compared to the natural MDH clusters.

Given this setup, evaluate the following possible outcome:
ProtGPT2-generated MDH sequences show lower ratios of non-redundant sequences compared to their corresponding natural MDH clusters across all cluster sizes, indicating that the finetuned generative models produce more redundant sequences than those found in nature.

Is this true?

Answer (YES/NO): NO